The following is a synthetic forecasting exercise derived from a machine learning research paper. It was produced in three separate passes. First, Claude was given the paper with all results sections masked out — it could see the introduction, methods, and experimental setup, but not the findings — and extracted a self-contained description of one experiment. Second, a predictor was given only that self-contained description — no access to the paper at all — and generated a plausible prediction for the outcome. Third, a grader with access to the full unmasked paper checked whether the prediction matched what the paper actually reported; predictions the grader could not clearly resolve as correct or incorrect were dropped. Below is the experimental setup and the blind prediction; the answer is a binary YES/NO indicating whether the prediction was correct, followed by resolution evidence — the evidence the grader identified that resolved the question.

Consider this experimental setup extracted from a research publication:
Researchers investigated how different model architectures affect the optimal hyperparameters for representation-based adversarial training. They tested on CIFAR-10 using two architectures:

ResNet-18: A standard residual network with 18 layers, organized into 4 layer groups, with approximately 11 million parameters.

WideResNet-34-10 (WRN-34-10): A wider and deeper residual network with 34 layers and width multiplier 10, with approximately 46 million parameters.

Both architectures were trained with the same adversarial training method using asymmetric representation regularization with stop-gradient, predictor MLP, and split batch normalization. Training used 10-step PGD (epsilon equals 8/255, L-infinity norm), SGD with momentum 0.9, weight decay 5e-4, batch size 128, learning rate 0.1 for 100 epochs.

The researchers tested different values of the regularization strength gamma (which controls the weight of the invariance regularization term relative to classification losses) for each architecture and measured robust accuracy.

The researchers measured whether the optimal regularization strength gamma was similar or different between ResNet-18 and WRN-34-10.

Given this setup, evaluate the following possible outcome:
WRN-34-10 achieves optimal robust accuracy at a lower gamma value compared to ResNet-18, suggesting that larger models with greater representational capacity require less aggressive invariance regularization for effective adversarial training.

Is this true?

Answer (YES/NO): NO